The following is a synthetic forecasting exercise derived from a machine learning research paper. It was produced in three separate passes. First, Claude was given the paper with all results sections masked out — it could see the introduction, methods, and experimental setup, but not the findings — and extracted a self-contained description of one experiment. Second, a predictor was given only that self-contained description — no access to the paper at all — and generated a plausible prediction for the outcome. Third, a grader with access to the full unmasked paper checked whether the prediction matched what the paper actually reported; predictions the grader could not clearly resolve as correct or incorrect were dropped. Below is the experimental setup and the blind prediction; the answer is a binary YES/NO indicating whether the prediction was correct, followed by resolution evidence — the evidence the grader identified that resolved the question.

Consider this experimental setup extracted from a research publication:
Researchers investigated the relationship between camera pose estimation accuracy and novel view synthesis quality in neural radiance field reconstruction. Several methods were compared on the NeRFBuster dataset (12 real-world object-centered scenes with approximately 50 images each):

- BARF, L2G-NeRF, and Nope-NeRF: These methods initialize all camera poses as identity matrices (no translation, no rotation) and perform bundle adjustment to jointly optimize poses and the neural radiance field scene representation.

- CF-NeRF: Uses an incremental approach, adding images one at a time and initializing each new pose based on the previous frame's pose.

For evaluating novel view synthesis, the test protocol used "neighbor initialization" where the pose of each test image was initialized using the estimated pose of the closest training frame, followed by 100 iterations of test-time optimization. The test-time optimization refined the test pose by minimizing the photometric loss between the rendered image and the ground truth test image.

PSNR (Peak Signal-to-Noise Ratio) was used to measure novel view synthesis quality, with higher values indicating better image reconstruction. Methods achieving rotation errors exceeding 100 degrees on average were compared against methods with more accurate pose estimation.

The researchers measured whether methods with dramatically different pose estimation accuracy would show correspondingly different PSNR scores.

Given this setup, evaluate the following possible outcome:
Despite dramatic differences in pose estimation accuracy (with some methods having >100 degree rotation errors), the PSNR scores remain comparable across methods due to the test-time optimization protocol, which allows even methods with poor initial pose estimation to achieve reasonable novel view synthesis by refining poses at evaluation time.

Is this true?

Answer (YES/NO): YES